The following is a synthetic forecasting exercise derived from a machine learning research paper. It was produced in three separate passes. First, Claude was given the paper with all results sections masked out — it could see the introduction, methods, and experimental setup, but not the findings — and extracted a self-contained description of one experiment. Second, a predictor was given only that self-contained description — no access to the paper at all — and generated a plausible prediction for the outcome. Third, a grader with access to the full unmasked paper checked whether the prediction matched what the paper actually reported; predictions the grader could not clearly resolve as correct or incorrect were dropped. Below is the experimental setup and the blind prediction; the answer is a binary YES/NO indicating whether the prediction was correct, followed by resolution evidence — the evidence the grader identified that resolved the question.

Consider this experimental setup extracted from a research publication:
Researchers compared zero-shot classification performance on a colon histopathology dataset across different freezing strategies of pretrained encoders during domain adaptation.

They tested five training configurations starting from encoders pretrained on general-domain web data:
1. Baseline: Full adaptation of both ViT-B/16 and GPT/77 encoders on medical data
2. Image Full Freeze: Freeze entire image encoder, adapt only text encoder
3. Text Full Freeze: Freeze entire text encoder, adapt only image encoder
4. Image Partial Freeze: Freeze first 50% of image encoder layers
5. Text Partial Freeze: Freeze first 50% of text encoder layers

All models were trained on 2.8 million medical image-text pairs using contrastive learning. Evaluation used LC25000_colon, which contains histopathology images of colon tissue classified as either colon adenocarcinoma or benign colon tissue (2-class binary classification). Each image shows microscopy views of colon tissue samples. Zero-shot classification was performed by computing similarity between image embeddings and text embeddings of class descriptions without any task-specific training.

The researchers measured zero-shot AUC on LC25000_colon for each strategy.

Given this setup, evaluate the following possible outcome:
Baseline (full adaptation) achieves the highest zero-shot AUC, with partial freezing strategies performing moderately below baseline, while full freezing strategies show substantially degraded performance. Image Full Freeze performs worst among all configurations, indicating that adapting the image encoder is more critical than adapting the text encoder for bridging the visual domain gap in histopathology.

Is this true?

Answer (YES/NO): NO